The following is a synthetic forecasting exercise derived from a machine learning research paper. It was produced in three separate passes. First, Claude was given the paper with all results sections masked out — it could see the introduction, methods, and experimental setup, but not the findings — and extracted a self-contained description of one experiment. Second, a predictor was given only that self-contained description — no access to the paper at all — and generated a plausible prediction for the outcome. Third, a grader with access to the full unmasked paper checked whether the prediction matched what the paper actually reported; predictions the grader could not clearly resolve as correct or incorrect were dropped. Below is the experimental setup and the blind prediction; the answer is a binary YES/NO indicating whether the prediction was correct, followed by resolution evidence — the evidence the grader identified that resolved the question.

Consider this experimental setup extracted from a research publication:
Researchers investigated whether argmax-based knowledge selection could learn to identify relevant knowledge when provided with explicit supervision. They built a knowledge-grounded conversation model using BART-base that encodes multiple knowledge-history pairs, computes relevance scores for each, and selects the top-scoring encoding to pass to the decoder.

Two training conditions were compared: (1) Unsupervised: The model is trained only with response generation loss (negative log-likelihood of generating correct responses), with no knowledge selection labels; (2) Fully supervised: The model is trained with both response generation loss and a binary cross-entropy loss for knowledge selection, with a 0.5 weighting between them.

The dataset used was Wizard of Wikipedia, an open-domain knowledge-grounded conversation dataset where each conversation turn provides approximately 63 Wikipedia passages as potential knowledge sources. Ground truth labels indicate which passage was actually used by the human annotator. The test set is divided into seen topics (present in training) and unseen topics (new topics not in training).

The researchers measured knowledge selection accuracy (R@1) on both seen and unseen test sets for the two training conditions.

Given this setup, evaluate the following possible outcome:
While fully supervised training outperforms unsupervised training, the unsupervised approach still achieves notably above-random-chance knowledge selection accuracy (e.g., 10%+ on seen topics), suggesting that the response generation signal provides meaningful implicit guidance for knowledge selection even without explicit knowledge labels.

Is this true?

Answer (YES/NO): NO